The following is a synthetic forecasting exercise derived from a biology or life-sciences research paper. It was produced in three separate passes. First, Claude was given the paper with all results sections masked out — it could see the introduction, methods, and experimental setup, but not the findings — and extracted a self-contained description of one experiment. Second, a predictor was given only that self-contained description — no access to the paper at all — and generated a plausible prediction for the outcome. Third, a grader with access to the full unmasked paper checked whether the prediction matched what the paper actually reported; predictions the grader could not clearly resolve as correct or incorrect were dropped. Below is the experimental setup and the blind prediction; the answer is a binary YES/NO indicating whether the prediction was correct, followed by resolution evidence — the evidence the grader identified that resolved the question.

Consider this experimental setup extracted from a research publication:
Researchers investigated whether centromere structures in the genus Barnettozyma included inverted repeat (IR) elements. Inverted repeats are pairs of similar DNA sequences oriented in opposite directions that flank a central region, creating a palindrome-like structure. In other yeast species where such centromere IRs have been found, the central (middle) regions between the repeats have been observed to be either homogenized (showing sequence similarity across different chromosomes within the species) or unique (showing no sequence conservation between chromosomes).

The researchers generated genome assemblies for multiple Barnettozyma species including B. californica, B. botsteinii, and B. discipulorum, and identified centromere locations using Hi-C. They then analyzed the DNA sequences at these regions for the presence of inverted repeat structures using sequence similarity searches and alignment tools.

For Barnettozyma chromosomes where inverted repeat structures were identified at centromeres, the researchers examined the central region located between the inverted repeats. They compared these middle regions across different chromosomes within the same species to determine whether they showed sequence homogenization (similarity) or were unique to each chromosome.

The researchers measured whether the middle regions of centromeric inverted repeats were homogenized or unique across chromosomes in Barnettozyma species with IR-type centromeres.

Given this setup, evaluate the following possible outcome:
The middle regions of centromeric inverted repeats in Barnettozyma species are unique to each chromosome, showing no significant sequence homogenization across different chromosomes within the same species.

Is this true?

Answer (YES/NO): YES